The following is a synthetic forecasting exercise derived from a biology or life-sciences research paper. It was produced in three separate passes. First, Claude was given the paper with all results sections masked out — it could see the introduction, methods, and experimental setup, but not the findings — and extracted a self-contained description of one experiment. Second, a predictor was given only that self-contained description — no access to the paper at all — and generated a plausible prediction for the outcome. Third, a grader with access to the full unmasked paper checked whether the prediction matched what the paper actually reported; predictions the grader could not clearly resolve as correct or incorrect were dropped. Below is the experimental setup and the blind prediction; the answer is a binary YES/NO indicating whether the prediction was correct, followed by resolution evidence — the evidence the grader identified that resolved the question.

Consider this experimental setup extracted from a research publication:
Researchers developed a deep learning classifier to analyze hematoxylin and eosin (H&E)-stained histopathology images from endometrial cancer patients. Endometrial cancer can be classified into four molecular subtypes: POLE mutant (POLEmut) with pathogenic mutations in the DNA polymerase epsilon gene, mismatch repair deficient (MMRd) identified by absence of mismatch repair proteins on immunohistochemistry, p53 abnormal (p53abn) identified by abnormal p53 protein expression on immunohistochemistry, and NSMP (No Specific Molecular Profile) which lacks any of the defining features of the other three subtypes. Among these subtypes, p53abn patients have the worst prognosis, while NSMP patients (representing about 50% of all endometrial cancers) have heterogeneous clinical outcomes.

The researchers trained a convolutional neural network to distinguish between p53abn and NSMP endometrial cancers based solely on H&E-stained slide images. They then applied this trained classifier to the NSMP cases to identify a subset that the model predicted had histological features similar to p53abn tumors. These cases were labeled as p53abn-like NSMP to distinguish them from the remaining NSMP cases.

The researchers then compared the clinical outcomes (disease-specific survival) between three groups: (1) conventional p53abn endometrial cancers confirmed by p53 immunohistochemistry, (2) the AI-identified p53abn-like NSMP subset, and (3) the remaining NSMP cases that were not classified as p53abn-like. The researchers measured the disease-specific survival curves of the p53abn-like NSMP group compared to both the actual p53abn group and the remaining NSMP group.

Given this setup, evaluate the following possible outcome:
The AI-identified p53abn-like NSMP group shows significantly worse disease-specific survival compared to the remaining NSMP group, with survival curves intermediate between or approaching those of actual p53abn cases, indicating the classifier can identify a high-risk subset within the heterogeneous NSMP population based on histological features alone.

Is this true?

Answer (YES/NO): YES